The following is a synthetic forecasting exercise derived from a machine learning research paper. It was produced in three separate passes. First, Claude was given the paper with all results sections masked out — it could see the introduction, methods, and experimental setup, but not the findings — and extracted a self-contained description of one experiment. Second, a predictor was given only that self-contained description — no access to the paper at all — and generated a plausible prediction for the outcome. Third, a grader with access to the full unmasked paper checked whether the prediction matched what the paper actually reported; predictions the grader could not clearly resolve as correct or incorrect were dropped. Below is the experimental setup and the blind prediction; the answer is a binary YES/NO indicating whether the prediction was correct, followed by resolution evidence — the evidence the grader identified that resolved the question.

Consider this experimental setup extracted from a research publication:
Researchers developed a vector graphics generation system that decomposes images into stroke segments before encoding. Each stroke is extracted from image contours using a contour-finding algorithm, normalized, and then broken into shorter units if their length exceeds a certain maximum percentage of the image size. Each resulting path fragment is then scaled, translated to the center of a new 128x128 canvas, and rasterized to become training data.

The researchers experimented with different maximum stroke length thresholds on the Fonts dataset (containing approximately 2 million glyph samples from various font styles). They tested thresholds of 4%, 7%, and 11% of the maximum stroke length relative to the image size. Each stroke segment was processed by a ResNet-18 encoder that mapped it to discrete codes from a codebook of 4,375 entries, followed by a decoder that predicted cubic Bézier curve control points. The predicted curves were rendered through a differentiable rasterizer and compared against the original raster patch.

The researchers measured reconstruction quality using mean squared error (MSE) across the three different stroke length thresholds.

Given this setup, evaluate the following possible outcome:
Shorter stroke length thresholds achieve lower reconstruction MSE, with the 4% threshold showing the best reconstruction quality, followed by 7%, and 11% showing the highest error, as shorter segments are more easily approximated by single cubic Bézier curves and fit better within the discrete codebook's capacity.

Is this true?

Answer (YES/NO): YES